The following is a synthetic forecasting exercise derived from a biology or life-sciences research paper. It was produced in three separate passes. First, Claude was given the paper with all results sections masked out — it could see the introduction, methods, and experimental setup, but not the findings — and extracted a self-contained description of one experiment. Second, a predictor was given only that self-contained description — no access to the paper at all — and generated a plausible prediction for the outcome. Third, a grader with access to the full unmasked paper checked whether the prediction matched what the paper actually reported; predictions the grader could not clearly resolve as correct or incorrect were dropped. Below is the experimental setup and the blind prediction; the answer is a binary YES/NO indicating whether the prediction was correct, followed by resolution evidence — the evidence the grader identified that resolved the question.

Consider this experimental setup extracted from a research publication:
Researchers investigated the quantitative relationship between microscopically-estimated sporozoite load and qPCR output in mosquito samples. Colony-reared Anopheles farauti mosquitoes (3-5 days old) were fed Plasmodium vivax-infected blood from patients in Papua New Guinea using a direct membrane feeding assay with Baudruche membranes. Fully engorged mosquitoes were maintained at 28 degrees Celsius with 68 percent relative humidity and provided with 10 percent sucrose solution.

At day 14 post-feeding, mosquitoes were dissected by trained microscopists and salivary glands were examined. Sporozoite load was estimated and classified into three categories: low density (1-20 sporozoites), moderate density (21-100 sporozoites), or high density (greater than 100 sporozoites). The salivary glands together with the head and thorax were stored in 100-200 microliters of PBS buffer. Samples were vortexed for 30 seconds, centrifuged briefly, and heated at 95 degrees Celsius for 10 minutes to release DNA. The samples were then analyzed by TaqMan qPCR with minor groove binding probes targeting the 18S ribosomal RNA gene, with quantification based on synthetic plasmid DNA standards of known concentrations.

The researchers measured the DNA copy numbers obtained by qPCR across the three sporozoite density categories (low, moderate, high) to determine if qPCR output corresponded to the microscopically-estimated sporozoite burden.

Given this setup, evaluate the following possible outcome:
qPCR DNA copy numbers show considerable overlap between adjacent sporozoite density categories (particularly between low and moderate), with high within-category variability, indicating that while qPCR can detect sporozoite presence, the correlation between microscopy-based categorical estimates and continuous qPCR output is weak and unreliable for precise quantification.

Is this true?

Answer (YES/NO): NO